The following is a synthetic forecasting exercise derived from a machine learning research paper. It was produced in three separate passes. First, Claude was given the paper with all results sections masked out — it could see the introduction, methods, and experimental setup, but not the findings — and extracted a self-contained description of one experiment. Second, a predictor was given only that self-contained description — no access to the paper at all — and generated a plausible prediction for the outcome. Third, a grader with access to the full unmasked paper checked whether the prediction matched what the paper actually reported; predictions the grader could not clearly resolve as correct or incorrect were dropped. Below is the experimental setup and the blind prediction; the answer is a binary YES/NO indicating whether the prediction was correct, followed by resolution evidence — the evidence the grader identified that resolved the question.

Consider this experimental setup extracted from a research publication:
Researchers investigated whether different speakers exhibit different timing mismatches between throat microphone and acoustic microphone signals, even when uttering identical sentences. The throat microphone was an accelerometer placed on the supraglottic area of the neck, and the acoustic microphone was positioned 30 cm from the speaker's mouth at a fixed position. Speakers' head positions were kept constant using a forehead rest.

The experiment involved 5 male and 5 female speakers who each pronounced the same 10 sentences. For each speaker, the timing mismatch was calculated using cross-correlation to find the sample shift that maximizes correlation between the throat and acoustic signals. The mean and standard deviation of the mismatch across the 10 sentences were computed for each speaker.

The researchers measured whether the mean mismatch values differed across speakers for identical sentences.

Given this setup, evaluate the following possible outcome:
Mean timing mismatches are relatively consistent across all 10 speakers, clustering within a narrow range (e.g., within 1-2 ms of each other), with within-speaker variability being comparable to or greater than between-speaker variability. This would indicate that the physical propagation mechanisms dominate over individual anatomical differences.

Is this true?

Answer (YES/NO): NO